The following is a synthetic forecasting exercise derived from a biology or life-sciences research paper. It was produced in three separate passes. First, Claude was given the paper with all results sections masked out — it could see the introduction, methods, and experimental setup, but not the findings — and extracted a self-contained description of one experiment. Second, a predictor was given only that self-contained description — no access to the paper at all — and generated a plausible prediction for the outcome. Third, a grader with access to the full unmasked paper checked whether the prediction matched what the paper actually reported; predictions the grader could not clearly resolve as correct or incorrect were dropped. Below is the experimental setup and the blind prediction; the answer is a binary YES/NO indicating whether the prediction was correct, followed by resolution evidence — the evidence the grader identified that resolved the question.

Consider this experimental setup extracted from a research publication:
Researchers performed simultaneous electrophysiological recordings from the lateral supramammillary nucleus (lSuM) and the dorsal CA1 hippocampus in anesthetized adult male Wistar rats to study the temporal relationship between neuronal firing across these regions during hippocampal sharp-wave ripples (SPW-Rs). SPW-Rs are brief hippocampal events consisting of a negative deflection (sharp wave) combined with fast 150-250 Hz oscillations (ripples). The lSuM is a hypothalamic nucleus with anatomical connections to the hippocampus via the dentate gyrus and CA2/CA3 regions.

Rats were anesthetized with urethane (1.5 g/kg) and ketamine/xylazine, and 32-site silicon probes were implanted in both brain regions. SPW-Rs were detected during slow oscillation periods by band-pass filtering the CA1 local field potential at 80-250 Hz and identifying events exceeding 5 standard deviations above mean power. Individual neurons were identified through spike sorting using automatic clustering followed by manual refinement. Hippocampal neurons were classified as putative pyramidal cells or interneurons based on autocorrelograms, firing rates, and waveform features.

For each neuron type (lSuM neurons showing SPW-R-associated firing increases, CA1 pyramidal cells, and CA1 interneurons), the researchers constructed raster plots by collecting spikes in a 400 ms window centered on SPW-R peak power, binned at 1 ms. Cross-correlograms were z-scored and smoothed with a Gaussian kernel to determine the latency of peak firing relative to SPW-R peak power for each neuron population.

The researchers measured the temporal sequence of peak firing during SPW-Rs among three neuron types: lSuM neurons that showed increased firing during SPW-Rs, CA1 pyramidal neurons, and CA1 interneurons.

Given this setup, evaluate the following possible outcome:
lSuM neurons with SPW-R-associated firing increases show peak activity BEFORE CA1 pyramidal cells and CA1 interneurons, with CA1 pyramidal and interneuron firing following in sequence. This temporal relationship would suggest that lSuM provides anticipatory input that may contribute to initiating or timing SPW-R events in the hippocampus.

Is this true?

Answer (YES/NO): YES